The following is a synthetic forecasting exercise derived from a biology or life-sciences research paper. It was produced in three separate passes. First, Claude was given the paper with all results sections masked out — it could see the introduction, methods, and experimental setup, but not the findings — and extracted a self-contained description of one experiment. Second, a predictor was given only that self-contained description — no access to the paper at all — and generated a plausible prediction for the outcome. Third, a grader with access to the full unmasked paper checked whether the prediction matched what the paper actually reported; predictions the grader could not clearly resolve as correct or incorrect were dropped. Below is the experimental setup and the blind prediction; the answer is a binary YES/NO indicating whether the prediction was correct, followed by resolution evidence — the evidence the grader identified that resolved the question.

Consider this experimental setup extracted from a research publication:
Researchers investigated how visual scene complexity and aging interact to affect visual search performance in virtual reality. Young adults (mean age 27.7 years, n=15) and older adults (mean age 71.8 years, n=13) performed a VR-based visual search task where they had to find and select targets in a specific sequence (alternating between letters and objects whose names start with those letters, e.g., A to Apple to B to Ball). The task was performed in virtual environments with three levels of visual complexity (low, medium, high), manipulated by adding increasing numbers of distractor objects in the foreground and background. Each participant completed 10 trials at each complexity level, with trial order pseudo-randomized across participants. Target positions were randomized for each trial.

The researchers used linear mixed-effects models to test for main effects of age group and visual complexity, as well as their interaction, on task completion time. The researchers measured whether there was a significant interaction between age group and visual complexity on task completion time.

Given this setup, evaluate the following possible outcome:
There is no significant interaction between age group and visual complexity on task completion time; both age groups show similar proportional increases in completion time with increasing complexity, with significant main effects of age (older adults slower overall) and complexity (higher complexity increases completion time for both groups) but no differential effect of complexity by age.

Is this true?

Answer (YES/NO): NO